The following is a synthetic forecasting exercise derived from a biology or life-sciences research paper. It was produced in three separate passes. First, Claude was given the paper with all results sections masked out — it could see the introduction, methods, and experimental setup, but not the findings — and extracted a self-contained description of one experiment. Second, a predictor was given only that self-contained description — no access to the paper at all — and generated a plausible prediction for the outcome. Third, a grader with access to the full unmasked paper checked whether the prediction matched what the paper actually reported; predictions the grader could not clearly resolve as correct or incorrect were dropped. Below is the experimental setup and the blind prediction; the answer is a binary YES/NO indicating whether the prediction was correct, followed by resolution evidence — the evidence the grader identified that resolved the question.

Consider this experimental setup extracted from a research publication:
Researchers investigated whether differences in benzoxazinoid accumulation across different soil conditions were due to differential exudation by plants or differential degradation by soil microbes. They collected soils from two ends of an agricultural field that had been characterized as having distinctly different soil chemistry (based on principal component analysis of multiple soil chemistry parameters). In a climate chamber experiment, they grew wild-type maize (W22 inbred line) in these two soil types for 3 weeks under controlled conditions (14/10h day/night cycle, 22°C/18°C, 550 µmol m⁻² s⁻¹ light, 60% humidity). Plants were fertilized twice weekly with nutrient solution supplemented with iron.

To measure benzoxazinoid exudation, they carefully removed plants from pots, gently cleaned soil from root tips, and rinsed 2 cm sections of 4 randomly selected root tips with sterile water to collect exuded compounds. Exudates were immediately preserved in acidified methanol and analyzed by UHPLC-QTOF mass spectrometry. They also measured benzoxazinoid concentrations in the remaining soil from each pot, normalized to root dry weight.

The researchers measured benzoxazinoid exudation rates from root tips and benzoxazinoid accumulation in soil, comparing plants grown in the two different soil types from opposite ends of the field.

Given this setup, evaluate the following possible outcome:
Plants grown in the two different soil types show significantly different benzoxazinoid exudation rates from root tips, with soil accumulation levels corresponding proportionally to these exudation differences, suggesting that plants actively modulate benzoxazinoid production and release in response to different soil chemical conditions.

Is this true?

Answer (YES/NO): NO